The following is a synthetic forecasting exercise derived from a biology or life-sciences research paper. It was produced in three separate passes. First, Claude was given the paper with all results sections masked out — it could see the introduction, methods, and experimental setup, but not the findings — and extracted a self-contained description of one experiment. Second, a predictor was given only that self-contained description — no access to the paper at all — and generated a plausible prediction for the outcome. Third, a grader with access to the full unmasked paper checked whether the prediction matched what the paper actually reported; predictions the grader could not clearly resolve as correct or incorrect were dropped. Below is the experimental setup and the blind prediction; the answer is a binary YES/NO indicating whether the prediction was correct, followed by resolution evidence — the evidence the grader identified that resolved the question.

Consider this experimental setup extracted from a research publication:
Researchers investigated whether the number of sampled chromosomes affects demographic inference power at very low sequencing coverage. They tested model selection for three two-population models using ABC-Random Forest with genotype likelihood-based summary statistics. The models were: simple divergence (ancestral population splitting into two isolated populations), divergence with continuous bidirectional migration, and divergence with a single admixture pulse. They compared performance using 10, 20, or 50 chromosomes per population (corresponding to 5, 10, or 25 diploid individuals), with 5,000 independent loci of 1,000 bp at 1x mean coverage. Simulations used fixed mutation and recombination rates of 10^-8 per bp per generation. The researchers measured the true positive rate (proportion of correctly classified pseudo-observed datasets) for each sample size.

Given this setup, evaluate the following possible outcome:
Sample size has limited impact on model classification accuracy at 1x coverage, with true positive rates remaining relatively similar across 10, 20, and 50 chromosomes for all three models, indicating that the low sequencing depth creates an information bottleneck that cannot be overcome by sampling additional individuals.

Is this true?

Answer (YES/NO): YES